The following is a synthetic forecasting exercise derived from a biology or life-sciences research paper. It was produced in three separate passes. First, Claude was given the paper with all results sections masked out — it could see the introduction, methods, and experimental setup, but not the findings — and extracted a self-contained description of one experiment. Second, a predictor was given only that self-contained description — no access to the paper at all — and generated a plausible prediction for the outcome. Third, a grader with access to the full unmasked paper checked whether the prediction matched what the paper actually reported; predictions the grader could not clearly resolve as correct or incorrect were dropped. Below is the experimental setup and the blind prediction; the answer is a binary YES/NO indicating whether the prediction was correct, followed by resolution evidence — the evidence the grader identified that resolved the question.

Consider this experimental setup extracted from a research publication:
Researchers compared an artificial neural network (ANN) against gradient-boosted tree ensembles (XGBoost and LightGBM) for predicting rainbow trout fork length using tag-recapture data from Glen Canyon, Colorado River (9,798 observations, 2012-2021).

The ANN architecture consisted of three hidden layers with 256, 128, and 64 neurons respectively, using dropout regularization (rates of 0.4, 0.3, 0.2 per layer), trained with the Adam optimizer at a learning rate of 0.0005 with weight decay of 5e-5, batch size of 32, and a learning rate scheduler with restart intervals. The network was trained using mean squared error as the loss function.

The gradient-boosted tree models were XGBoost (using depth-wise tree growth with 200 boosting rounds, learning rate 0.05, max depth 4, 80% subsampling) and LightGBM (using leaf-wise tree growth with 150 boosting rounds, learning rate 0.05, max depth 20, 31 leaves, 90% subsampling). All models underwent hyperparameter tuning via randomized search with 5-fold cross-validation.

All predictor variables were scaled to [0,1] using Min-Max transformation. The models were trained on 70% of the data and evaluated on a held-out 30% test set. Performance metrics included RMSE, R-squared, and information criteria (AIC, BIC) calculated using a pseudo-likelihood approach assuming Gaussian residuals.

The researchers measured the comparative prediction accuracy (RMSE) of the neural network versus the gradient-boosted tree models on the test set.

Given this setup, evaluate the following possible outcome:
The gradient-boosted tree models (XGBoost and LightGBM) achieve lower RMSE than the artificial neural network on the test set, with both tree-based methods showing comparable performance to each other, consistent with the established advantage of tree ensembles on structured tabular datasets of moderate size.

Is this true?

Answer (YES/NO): YES